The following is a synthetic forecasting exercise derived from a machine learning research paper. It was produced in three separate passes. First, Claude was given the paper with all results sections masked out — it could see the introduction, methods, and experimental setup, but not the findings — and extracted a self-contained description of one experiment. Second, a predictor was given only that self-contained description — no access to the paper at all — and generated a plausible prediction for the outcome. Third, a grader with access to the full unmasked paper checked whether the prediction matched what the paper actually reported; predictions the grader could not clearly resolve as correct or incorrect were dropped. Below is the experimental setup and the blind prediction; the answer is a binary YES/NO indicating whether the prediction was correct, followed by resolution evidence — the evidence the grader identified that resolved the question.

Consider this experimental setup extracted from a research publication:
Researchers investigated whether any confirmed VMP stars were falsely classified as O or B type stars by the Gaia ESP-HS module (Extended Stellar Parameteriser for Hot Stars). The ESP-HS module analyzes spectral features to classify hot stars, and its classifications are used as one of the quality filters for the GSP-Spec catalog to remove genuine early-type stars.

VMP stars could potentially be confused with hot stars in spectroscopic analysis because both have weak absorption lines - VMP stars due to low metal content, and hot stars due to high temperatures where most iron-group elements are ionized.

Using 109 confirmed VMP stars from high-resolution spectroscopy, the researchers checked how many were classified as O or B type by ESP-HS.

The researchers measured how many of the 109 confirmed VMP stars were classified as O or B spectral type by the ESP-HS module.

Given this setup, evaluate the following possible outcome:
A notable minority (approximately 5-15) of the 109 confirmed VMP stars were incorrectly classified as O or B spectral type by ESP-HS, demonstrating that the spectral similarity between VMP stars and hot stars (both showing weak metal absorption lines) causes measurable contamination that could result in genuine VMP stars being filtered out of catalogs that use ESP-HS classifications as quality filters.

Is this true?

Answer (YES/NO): NO